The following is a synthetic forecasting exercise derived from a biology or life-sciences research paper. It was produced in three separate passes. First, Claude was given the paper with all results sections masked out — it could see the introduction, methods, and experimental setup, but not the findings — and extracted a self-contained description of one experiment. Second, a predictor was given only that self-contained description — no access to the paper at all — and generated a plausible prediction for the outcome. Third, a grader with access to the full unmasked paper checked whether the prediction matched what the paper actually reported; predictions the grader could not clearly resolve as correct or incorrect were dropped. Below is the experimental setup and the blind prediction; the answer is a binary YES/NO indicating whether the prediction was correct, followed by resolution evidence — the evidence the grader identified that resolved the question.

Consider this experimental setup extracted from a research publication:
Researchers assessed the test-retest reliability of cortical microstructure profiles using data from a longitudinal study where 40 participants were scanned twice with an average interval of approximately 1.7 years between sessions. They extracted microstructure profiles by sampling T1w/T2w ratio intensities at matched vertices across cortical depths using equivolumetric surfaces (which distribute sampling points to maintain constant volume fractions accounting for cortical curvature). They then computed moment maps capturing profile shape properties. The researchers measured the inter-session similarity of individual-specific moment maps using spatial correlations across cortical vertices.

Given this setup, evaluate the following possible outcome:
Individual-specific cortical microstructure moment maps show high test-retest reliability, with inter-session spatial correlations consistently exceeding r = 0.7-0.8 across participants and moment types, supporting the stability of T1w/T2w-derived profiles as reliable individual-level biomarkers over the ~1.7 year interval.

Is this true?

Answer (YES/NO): YES